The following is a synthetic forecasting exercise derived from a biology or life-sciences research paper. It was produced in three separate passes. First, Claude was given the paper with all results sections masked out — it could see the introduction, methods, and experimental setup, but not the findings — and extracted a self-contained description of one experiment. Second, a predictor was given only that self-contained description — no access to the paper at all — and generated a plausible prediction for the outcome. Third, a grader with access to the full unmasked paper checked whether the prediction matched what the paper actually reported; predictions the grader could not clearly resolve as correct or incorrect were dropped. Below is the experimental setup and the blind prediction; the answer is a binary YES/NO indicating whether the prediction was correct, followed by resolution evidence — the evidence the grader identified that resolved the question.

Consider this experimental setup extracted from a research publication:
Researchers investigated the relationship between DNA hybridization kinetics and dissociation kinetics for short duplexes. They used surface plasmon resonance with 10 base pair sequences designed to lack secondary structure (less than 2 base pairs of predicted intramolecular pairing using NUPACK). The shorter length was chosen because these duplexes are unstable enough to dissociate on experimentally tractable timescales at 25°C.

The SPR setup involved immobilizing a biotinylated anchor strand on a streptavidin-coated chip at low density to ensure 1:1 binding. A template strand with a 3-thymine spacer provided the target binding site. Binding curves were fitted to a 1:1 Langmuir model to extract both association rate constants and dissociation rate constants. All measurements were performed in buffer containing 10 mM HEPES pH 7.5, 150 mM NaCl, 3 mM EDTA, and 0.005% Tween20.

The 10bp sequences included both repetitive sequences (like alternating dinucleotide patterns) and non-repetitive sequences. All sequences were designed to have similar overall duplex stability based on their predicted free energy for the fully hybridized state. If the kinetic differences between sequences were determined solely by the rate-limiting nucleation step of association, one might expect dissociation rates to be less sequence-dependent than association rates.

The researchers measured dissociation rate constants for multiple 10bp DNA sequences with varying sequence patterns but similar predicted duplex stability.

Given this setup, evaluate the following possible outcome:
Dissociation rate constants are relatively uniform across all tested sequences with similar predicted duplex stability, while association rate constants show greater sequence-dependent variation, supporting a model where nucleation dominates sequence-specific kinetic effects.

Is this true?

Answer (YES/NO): YES